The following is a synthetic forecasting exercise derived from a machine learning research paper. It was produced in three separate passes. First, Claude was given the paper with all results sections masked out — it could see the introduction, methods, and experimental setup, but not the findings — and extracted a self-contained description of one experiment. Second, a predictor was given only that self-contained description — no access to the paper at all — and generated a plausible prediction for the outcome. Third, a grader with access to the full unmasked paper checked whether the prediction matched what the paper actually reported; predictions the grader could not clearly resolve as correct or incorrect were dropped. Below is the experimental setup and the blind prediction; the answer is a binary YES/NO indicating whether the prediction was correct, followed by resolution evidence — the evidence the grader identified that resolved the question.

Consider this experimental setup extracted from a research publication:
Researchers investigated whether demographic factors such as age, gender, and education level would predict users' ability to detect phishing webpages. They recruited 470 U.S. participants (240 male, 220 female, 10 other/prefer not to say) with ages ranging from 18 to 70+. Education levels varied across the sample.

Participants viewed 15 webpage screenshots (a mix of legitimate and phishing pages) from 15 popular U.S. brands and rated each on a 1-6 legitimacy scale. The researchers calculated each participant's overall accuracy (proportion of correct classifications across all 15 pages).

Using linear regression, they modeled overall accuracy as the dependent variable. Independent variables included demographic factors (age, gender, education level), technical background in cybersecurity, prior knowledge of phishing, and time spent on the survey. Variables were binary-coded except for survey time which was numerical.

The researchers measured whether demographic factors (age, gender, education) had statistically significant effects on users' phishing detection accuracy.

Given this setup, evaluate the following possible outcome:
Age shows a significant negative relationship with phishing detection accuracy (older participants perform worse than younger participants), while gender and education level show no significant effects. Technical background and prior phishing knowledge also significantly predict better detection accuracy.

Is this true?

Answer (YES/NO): NO